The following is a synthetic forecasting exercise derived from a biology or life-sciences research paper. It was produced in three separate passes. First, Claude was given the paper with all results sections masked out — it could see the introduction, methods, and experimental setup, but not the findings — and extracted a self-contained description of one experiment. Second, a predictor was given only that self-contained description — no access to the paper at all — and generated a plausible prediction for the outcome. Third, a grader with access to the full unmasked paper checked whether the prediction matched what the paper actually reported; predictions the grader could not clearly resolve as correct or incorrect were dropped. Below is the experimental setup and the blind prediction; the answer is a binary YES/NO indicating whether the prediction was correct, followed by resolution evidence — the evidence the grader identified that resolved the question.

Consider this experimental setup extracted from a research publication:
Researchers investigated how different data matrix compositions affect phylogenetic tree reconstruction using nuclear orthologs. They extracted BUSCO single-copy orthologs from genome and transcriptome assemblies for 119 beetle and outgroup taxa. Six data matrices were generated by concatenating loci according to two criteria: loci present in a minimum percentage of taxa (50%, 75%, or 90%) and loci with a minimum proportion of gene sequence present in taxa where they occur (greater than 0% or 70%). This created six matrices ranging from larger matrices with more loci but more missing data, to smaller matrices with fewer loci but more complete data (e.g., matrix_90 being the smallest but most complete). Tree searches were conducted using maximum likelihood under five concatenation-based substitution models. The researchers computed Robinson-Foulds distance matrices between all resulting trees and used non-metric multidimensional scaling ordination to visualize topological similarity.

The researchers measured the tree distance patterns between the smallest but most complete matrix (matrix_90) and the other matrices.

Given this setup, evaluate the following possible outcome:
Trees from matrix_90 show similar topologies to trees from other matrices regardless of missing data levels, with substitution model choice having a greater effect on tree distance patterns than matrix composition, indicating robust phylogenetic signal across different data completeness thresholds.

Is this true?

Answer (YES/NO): NO